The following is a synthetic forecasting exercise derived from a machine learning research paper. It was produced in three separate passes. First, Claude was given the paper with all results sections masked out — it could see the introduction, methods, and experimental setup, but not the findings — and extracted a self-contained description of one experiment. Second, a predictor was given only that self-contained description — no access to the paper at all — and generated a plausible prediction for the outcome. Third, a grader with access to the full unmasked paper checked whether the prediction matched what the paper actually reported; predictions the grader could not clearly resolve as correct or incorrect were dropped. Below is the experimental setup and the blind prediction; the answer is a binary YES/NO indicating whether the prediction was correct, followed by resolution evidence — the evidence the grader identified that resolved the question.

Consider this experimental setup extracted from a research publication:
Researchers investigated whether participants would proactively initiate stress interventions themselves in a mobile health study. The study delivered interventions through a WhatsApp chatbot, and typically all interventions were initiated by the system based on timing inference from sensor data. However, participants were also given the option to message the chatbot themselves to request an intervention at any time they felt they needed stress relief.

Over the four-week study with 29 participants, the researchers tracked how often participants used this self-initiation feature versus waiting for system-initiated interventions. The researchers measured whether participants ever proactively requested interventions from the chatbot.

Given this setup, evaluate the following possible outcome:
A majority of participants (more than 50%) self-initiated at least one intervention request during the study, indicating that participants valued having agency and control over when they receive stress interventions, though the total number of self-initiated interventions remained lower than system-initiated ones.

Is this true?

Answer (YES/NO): NO